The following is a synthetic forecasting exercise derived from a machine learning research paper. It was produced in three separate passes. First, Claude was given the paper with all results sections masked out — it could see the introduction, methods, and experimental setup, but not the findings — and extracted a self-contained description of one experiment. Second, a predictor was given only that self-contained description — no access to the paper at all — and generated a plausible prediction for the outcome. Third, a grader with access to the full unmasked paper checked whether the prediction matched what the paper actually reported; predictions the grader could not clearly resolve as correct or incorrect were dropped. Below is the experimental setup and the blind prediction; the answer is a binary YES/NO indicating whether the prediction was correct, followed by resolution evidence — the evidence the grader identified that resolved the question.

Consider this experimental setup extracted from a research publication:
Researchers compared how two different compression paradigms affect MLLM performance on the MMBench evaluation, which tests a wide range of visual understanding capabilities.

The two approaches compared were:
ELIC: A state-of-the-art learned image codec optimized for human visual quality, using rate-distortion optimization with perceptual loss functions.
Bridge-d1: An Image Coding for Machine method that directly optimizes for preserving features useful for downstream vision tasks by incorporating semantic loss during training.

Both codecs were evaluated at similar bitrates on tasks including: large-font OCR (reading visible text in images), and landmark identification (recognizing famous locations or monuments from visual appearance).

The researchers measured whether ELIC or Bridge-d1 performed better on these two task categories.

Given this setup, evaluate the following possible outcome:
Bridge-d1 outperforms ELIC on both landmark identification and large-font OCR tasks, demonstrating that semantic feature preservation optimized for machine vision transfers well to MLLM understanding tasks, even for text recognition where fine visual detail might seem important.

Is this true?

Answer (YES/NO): NO